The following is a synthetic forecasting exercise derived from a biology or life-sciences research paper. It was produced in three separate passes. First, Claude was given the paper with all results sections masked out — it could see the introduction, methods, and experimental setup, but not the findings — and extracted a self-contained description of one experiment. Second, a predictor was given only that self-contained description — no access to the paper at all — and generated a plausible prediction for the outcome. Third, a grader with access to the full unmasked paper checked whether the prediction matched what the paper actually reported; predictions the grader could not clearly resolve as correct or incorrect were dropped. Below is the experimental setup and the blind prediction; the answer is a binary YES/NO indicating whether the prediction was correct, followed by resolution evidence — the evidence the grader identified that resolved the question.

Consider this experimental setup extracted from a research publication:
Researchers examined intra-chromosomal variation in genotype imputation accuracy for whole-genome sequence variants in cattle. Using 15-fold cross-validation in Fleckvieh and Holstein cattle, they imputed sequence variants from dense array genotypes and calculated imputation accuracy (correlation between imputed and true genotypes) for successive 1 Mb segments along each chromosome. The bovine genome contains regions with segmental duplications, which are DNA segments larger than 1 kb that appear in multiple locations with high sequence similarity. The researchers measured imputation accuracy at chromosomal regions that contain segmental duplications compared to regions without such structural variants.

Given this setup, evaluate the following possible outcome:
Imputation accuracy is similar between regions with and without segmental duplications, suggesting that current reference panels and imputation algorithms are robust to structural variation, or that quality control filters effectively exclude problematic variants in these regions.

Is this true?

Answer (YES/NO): NO